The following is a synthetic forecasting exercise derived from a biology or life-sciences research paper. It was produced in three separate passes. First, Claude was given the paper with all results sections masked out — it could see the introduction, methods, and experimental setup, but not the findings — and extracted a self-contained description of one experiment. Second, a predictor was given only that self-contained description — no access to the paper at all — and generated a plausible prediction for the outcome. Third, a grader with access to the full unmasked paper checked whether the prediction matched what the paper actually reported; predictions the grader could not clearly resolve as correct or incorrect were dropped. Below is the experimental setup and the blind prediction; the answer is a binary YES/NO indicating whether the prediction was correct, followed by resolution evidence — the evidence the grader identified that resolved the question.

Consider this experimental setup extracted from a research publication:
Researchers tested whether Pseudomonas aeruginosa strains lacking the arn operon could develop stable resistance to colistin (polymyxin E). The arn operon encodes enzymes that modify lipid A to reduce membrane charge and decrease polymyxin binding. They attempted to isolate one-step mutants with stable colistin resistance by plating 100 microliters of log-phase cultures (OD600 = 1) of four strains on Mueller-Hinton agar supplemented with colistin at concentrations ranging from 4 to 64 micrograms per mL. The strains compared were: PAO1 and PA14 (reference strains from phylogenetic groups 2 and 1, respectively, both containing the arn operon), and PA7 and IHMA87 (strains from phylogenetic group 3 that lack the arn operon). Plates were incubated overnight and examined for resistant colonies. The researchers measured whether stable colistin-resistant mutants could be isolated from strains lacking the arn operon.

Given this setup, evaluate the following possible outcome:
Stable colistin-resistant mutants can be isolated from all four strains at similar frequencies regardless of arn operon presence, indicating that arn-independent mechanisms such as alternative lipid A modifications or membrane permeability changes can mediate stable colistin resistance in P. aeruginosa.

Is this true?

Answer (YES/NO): NO